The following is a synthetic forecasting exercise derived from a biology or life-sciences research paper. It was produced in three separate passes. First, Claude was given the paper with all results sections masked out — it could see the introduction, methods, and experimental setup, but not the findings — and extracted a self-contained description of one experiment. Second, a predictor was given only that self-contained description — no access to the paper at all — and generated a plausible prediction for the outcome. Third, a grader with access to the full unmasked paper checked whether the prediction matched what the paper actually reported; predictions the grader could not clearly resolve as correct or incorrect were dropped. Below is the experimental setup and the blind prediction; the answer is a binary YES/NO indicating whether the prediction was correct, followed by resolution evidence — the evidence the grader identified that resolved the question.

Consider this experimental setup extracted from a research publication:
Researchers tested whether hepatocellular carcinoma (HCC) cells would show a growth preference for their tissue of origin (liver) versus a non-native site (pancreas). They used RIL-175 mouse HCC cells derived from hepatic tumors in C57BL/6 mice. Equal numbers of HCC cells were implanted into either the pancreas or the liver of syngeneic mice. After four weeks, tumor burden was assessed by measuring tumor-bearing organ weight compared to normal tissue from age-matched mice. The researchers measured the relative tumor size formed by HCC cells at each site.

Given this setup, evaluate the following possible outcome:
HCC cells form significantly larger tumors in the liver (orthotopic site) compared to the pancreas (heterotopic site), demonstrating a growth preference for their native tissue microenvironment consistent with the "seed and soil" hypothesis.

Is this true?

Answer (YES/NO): YES